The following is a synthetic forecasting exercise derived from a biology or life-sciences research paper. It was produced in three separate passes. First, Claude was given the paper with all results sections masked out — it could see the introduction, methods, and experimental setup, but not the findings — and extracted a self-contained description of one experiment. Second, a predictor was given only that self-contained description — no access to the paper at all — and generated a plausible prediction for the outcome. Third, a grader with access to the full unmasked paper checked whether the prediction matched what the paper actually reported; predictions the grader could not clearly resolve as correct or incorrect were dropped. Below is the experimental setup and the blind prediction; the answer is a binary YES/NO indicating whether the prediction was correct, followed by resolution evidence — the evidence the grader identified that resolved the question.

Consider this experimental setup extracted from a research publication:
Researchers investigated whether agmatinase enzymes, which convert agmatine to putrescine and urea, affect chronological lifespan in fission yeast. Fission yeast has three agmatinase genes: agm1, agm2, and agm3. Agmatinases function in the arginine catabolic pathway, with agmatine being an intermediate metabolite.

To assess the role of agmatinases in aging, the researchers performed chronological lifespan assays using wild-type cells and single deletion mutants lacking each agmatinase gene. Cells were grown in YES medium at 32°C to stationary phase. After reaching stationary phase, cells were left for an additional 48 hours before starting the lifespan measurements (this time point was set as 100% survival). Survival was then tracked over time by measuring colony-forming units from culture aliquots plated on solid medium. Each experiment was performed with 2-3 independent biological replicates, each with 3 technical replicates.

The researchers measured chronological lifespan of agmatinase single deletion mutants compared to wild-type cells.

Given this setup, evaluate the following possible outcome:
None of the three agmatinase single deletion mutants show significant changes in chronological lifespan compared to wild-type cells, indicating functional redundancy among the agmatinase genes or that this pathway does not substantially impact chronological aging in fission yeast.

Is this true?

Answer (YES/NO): NO